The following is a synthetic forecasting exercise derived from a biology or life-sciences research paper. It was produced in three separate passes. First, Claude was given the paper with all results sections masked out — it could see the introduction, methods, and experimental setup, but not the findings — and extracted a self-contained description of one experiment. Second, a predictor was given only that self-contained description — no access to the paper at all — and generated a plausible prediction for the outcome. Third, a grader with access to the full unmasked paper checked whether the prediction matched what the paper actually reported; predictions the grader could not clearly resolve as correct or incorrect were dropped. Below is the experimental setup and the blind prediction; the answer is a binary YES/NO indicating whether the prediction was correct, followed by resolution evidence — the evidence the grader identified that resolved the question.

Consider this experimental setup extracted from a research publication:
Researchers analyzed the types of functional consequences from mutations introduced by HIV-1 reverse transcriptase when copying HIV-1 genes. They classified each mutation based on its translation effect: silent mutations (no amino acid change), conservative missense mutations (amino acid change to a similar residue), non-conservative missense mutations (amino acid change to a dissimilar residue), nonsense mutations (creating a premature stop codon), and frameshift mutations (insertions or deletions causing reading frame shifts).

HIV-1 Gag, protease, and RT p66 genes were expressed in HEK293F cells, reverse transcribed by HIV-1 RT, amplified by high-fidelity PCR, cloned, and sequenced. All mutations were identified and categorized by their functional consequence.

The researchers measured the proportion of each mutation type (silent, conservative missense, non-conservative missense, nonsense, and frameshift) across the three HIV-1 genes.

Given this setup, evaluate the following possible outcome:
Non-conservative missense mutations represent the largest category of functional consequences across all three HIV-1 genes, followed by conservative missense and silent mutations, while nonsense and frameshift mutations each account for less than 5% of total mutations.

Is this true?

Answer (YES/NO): NO